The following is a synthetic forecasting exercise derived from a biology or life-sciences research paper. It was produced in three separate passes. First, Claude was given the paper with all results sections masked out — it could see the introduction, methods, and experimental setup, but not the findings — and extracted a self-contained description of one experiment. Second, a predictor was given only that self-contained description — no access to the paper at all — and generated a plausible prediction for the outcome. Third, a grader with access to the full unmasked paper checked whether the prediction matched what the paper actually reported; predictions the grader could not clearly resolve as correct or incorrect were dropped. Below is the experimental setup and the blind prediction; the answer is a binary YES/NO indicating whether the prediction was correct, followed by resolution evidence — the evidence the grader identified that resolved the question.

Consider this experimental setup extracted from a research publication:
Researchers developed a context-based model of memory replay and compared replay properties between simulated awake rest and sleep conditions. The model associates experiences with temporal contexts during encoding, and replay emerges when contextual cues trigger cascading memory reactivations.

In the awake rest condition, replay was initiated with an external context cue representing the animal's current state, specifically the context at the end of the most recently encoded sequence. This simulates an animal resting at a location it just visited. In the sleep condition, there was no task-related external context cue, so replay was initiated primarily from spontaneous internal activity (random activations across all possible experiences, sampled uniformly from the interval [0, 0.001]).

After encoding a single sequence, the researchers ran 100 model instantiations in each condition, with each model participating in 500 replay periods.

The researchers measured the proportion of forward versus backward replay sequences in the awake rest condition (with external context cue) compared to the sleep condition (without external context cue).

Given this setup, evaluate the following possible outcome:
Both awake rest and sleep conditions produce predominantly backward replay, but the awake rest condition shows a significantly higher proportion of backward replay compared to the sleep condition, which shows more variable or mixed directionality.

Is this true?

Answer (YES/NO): NO